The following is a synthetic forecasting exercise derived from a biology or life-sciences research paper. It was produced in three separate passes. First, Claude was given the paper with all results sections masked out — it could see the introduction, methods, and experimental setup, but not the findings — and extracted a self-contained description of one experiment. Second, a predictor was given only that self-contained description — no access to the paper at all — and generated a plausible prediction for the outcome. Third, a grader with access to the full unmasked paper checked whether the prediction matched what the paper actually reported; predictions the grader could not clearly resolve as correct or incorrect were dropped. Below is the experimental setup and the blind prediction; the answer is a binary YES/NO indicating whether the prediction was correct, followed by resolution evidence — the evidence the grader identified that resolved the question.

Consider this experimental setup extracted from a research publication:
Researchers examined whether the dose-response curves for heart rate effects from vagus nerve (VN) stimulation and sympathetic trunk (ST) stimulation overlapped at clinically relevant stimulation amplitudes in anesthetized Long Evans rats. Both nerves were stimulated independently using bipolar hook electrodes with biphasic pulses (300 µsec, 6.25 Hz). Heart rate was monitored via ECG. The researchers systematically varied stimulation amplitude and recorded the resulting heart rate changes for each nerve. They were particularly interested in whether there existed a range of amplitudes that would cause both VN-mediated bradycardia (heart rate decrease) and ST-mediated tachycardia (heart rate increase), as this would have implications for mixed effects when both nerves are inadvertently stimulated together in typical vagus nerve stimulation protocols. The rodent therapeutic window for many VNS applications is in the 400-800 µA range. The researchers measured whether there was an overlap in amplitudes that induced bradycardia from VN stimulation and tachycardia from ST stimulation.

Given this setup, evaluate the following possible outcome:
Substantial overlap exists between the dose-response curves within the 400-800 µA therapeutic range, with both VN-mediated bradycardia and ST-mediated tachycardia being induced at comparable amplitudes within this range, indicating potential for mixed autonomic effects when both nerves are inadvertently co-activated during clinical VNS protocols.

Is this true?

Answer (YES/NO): NO